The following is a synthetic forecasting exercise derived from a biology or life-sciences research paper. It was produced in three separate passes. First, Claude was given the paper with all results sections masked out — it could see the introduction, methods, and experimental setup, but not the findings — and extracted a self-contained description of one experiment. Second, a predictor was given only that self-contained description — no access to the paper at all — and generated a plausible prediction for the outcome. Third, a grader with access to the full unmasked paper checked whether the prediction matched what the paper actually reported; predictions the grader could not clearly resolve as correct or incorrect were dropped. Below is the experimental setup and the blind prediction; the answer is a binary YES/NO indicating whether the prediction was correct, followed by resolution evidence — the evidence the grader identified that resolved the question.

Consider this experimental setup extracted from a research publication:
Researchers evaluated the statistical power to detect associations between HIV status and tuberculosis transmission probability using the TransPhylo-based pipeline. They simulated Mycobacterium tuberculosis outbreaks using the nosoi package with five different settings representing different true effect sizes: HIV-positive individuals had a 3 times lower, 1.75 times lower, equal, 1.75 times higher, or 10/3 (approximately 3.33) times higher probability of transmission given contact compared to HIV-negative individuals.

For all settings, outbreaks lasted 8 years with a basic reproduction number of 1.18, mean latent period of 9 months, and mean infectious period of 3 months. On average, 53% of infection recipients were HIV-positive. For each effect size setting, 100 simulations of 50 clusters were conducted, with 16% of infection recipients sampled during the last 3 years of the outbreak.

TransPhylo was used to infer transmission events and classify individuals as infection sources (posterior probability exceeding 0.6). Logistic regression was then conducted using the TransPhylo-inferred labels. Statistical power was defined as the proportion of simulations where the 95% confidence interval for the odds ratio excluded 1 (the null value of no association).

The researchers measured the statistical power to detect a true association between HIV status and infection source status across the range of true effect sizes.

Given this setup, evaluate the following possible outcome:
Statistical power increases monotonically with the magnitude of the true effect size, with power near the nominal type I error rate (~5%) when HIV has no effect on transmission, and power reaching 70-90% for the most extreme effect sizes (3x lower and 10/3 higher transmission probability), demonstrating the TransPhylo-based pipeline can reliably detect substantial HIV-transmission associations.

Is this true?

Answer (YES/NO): NO